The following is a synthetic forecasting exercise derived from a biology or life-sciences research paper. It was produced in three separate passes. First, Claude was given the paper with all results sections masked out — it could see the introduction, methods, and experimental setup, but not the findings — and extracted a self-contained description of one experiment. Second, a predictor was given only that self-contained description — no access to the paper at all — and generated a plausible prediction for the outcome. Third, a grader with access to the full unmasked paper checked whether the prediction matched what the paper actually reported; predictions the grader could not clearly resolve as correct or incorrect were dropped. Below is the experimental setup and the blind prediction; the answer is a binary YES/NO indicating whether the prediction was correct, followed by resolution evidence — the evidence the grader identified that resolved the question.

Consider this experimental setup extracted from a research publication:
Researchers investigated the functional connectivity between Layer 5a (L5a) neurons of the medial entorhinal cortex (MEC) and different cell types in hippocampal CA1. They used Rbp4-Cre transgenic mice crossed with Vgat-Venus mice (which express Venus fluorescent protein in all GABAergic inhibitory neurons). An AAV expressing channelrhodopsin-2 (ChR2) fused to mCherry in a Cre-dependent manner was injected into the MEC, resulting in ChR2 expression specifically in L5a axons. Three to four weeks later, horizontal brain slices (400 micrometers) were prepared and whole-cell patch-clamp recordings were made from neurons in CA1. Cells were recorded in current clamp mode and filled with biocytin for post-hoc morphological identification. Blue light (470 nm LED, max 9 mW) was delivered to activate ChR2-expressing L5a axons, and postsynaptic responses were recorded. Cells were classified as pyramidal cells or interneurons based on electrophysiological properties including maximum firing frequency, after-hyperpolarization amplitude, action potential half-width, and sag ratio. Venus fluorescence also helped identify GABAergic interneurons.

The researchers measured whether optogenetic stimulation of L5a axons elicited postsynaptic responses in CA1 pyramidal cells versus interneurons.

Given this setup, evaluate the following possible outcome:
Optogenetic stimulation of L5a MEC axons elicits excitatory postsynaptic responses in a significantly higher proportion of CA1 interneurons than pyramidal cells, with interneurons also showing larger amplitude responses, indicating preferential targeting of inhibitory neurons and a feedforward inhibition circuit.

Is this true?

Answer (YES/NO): NO